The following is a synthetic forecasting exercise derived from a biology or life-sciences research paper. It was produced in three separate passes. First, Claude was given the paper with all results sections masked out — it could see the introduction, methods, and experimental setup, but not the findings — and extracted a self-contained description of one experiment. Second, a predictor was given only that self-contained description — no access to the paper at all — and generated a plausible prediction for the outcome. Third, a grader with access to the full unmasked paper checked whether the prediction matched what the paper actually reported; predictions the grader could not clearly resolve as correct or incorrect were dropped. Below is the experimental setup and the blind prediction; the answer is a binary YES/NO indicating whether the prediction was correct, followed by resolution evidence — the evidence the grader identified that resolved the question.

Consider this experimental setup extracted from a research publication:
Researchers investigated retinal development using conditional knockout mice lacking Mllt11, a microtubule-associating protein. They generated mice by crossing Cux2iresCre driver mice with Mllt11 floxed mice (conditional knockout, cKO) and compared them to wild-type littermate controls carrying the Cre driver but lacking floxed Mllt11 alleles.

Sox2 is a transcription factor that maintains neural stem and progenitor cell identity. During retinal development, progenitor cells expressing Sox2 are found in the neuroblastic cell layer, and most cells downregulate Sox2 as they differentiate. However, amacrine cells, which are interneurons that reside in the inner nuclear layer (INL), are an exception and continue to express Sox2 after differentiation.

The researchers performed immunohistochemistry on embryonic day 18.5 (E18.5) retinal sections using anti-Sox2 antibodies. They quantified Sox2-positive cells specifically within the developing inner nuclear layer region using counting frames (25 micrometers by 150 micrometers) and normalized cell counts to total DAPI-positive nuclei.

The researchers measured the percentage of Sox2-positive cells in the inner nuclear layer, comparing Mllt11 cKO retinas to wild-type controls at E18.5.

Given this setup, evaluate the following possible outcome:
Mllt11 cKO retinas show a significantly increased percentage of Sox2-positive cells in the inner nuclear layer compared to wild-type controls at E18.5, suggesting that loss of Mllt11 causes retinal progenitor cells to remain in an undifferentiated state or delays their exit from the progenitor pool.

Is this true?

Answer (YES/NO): NO